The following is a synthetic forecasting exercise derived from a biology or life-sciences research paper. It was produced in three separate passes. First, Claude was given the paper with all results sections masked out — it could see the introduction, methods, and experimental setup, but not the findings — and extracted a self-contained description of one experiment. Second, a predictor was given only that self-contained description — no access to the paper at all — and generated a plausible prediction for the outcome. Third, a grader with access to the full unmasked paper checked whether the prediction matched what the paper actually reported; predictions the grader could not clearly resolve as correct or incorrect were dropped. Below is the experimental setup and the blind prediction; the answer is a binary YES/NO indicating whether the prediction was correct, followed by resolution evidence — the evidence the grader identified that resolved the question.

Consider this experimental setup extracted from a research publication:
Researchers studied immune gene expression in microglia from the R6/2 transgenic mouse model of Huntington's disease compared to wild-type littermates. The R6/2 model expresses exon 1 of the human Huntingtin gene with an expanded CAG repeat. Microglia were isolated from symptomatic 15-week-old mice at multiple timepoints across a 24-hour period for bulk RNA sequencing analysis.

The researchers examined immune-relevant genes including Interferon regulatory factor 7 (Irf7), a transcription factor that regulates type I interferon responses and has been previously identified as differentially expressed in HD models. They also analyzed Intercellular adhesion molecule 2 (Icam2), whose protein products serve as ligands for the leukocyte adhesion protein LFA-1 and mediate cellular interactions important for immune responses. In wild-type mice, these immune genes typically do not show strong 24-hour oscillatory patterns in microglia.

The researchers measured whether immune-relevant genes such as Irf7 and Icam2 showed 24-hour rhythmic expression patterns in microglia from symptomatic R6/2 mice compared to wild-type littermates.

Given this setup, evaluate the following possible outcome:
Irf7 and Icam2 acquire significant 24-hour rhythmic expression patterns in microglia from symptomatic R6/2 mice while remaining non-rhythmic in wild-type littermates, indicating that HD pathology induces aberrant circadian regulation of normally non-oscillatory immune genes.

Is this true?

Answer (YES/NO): YES